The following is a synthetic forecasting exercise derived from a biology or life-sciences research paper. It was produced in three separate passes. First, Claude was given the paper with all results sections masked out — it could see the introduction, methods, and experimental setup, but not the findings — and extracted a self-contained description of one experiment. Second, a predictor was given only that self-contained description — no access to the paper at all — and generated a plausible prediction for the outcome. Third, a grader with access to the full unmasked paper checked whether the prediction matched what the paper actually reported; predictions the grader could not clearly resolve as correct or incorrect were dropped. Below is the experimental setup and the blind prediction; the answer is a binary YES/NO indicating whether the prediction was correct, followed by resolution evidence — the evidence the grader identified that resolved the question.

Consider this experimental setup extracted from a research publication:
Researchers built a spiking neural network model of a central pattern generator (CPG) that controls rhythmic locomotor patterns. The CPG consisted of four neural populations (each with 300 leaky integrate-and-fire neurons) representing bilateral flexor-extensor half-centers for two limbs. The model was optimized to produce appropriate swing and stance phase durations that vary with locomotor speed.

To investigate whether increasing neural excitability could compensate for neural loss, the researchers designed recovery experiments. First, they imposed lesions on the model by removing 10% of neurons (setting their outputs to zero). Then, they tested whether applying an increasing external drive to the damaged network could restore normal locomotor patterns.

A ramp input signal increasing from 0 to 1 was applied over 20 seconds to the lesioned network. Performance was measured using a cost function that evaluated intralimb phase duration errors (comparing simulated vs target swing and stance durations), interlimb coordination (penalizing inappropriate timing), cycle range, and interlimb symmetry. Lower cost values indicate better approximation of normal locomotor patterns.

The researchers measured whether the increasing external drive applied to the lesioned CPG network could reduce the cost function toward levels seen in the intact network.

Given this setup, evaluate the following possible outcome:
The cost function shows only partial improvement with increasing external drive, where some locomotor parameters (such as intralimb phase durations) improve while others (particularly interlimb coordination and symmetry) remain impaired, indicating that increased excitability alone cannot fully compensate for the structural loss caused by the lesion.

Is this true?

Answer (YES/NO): NO